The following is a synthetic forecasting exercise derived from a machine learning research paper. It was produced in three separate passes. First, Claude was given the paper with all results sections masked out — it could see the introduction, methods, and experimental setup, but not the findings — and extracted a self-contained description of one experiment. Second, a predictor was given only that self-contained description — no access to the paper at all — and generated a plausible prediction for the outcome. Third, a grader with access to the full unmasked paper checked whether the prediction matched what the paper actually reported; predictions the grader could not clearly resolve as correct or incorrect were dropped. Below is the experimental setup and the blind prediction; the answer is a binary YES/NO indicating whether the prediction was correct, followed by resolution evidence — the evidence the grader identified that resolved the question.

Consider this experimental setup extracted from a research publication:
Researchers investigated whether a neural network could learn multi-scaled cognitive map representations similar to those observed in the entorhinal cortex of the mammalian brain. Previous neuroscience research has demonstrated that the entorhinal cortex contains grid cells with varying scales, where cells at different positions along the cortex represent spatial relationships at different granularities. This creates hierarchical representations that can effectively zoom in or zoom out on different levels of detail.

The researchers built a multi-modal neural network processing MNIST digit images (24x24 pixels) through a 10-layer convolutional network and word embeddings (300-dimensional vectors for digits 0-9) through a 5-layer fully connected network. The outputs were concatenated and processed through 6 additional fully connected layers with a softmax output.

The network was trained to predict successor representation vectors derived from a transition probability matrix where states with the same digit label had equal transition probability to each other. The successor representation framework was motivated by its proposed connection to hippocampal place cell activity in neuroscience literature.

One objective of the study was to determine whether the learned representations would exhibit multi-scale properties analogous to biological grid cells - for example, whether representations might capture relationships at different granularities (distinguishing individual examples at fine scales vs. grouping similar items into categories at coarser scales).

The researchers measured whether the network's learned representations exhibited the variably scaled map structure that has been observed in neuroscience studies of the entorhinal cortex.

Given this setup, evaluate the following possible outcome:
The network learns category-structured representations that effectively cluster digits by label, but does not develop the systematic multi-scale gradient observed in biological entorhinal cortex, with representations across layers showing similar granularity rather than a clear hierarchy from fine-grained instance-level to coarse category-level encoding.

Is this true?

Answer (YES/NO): YES